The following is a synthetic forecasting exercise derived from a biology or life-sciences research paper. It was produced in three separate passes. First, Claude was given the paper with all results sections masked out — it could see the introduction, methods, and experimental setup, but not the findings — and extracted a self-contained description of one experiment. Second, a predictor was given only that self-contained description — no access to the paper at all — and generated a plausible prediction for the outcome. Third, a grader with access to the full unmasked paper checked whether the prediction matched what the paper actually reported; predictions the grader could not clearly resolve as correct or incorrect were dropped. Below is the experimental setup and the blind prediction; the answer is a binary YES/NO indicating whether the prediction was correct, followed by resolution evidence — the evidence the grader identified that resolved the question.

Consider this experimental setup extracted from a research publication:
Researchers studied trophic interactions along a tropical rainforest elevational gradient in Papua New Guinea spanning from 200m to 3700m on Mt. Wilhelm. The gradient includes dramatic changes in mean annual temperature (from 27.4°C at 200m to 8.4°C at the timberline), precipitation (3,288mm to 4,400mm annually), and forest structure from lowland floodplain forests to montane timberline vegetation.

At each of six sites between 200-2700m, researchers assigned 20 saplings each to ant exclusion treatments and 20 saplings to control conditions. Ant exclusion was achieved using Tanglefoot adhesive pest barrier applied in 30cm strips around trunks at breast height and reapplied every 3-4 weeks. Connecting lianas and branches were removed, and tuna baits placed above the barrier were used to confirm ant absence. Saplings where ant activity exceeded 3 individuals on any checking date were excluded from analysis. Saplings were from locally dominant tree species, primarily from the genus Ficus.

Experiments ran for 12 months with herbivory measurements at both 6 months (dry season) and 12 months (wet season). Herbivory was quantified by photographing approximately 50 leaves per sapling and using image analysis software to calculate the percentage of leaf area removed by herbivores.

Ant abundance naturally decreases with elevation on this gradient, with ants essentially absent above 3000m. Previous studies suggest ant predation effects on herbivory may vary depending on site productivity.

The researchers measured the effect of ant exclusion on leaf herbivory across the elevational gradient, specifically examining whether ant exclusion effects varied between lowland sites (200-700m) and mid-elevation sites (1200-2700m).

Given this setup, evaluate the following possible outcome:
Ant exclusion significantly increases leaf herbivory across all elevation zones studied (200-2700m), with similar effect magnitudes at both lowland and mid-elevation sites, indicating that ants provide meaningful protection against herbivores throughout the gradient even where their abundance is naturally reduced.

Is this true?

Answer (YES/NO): NO